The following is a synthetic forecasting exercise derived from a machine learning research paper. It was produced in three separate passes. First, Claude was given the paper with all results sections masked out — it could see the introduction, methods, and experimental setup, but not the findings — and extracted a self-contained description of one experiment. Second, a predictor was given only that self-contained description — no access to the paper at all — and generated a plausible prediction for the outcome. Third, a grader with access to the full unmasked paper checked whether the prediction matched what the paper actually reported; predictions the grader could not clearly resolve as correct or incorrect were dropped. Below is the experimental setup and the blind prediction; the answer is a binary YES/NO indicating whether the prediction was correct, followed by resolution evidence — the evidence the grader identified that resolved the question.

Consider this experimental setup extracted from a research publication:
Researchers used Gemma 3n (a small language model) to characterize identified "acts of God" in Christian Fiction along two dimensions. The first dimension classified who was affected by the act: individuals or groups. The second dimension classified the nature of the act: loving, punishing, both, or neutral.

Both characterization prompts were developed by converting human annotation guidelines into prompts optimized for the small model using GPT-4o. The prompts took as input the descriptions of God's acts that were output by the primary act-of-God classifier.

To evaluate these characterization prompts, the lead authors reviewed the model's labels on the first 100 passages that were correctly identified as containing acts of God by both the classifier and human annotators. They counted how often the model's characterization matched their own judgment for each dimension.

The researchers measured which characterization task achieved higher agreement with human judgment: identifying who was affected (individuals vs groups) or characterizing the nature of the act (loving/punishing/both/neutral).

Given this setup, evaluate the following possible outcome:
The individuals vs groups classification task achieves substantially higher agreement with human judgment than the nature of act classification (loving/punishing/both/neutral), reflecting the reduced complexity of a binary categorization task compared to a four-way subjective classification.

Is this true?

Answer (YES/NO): NO